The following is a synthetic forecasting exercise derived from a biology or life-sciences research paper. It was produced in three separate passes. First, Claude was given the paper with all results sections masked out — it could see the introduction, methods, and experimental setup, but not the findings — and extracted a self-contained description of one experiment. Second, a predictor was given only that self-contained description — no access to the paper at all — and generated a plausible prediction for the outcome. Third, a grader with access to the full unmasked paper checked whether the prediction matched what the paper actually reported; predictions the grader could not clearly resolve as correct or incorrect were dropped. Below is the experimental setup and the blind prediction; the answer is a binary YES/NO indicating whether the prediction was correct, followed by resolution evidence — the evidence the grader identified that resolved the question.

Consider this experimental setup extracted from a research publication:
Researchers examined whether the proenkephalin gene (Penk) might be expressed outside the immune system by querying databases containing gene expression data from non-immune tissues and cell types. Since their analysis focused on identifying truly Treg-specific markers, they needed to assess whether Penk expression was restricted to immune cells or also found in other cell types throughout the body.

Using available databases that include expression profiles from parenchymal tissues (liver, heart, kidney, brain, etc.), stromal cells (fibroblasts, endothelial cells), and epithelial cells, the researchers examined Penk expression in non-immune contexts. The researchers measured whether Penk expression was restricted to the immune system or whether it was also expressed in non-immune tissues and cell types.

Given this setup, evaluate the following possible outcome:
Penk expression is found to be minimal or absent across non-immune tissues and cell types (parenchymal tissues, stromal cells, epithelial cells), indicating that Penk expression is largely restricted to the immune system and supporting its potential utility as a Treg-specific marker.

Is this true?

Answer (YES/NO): NO